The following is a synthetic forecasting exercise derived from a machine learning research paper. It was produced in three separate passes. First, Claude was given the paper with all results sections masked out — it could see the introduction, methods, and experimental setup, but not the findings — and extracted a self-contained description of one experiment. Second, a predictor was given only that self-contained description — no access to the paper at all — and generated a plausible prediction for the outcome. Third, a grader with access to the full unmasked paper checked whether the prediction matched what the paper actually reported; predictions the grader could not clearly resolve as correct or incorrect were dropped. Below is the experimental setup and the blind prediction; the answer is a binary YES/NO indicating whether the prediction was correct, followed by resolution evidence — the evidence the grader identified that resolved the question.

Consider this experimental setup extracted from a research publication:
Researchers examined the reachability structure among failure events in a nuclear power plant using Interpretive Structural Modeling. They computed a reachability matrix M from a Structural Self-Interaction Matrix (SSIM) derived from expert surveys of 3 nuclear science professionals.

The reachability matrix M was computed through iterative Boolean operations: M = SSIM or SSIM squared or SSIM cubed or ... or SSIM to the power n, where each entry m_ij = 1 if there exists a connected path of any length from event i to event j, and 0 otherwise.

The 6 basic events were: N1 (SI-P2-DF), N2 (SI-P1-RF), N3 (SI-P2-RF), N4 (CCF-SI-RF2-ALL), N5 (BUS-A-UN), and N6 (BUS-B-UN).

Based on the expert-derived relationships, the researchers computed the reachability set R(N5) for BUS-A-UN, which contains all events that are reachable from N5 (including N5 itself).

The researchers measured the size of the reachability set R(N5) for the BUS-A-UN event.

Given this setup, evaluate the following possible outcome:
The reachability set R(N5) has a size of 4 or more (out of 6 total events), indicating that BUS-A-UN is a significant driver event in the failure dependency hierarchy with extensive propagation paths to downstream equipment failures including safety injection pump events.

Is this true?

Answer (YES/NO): YES